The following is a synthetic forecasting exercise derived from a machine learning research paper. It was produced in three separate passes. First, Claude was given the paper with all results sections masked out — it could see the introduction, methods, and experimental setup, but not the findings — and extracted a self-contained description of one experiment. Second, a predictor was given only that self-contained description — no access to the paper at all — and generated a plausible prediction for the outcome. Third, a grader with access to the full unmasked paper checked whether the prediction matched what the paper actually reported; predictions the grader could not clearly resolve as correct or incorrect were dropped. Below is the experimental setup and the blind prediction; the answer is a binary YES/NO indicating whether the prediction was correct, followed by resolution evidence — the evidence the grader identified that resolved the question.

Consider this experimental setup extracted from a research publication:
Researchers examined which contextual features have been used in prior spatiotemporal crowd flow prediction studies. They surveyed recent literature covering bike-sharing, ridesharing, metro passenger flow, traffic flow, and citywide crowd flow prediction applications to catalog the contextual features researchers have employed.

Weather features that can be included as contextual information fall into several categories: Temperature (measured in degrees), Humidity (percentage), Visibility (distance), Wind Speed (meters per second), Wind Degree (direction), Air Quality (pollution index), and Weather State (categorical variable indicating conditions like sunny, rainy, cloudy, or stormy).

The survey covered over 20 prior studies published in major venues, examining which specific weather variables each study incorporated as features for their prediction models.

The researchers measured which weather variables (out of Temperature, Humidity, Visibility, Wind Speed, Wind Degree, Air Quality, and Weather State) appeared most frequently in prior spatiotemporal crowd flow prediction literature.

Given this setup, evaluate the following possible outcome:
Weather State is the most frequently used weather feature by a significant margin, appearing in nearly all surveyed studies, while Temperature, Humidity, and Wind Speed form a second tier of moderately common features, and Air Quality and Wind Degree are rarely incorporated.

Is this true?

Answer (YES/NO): NO